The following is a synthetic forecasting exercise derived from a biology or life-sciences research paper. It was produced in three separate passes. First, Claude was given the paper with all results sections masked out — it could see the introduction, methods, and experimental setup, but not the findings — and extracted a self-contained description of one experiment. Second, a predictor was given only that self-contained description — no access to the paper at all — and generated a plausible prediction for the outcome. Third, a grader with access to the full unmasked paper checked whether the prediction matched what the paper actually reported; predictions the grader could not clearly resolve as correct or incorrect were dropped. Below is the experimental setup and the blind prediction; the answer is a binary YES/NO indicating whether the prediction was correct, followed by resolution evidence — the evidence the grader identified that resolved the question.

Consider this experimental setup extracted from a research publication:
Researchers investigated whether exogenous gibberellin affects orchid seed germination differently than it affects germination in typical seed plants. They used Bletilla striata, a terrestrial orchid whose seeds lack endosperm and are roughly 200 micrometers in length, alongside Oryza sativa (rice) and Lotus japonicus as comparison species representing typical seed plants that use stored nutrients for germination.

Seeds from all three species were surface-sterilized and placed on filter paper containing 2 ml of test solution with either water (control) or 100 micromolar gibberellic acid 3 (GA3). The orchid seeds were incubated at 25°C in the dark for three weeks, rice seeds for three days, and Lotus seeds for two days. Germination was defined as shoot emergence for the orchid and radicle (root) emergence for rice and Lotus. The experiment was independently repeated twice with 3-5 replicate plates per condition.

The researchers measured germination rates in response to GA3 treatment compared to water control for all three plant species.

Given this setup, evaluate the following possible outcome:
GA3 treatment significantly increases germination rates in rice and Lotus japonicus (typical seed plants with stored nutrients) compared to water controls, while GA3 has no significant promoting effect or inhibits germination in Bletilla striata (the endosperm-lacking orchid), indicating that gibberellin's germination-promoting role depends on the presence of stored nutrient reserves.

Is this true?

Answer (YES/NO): NO